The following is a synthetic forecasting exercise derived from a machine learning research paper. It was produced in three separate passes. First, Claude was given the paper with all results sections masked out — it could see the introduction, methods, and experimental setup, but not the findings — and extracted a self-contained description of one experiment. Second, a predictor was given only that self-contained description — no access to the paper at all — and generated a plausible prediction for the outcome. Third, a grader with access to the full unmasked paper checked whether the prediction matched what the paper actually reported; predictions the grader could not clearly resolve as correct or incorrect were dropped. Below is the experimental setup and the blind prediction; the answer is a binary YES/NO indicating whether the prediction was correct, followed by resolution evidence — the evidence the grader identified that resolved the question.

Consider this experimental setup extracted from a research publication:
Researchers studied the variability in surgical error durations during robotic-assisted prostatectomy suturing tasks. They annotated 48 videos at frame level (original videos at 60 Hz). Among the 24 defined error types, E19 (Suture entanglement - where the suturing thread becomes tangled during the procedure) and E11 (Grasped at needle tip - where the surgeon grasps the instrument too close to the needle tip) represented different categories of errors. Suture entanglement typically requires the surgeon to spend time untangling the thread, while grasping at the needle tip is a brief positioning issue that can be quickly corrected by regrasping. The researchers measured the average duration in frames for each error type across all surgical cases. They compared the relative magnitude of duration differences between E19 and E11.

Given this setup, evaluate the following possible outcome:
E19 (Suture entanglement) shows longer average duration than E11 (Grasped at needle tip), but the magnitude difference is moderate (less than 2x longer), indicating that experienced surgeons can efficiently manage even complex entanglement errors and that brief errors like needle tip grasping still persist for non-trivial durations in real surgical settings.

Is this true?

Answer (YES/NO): NO